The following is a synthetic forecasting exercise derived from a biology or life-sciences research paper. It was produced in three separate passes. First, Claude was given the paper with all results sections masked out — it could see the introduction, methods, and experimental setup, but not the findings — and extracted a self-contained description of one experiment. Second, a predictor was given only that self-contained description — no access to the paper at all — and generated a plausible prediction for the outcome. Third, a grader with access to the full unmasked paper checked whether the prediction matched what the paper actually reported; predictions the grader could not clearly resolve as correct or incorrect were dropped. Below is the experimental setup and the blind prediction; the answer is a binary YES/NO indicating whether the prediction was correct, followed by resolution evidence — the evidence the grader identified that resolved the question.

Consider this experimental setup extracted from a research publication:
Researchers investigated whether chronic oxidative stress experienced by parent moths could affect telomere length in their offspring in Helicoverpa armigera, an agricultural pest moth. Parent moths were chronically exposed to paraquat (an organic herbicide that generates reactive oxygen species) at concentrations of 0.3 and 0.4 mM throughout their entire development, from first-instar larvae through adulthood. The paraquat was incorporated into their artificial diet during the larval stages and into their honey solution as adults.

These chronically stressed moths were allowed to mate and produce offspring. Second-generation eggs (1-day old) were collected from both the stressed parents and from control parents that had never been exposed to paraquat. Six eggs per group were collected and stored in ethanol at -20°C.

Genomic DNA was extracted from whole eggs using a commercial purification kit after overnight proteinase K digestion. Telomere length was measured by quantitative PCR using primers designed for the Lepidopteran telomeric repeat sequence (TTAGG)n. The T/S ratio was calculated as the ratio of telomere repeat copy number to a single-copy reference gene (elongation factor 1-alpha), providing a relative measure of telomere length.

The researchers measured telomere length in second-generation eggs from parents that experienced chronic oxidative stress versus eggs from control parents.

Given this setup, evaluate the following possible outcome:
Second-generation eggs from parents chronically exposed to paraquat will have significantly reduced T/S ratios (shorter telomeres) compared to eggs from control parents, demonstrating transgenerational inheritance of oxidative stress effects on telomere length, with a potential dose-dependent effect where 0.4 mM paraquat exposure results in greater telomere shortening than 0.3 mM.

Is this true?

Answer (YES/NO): NO